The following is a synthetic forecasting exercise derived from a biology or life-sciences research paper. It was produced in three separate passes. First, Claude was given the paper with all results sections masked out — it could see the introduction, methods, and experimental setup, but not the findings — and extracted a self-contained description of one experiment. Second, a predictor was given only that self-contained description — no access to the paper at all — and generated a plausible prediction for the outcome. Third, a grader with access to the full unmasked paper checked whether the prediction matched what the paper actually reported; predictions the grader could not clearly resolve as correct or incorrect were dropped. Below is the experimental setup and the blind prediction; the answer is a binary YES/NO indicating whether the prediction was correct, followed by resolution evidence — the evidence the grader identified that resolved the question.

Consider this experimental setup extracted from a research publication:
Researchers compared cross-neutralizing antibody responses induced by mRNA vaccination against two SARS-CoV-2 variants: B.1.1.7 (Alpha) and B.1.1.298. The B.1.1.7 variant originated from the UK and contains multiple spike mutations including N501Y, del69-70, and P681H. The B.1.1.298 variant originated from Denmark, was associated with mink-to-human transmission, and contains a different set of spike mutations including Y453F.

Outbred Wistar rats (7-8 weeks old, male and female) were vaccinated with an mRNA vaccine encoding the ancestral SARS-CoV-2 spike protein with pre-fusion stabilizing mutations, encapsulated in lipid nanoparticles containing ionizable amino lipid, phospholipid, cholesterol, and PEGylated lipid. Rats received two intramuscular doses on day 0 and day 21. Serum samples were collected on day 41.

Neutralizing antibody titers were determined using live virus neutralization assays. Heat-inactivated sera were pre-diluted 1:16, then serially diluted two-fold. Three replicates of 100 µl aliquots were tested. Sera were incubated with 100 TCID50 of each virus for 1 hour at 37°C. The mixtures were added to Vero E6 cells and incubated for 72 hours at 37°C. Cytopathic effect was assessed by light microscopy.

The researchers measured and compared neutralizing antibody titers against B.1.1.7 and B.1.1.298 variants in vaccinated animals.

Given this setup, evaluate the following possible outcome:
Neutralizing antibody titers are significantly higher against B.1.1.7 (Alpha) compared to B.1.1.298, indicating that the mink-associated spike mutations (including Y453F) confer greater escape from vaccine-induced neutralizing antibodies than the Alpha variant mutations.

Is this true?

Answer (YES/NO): NO